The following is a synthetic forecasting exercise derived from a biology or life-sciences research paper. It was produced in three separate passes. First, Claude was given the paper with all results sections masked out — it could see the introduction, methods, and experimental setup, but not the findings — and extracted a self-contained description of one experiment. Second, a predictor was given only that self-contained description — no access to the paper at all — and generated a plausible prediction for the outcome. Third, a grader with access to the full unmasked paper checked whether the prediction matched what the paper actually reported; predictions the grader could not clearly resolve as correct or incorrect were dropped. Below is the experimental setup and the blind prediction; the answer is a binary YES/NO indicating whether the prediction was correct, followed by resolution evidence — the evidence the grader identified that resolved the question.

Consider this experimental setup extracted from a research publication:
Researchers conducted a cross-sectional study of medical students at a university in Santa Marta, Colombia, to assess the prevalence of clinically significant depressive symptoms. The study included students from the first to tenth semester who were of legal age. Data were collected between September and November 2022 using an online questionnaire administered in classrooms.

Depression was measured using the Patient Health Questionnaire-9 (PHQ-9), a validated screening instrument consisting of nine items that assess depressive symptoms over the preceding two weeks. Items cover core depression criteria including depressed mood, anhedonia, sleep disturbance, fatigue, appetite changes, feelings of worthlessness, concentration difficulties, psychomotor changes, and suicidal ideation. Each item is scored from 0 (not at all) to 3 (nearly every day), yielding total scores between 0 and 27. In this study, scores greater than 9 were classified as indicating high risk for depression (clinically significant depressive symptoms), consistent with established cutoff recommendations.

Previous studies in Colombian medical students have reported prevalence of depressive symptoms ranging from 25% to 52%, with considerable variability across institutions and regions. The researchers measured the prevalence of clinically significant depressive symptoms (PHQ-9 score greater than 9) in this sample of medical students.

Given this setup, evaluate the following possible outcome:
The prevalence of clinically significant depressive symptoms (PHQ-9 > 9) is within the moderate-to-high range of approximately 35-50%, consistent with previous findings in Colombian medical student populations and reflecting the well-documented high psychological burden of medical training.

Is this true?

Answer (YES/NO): YES